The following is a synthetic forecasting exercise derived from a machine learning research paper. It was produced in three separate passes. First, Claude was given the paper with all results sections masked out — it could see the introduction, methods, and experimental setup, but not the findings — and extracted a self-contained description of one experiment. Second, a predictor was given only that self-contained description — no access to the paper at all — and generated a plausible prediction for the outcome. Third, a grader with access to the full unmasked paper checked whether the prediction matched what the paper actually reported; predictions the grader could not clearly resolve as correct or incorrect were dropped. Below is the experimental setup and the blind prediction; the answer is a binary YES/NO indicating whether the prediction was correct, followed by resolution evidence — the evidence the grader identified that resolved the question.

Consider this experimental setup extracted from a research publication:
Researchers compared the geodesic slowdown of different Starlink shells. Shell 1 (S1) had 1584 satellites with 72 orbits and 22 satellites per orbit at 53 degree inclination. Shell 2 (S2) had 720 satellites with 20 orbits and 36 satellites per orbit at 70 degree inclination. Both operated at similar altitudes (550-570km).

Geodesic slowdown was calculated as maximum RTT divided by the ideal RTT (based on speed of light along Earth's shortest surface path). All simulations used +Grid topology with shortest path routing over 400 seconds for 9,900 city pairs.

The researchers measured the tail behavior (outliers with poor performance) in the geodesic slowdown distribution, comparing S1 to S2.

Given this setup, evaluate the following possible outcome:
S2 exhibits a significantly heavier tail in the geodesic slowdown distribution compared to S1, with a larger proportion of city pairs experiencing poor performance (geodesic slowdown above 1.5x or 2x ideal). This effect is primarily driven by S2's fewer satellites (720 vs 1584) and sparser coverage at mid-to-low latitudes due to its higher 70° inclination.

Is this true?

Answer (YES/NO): YES